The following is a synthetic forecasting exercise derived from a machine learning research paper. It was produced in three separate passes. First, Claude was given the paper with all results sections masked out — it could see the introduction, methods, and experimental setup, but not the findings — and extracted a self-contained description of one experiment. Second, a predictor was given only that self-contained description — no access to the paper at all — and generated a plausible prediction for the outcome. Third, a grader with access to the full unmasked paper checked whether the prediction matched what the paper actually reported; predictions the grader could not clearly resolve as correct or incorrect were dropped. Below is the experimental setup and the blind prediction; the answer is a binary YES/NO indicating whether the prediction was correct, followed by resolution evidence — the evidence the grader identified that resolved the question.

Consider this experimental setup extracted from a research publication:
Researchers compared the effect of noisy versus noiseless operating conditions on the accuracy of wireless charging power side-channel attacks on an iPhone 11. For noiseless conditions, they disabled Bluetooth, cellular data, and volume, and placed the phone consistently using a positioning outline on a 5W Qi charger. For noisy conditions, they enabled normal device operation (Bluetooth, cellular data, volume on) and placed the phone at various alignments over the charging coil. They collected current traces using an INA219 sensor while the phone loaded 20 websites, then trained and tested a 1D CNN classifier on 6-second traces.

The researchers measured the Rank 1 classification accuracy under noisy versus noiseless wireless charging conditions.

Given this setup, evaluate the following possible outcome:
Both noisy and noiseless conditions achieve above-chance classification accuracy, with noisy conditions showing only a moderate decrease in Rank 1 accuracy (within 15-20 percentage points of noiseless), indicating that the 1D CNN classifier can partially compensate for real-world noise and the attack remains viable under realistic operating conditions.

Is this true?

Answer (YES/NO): NO